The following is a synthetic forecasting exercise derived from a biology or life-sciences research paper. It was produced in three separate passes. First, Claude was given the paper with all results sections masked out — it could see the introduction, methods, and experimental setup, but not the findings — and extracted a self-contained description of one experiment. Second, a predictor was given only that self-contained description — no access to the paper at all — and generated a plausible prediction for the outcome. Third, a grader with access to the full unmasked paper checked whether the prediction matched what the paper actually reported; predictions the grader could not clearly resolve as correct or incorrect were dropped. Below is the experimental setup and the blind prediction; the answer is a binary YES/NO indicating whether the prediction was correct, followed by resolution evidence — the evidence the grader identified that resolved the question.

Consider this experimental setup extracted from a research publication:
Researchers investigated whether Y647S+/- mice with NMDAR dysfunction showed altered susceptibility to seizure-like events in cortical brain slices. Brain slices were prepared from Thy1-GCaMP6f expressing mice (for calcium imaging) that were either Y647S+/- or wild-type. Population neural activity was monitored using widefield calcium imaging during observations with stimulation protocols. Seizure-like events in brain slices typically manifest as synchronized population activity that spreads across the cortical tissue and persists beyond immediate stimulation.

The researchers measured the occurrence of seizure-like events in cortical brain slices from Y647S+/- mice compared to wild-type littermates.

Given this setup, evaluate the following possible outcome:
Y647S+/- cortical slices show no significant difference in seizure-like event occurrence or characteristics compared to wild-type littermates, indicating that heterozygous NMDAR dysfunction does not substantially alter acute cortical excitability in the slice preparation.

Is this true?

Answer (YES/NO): NO